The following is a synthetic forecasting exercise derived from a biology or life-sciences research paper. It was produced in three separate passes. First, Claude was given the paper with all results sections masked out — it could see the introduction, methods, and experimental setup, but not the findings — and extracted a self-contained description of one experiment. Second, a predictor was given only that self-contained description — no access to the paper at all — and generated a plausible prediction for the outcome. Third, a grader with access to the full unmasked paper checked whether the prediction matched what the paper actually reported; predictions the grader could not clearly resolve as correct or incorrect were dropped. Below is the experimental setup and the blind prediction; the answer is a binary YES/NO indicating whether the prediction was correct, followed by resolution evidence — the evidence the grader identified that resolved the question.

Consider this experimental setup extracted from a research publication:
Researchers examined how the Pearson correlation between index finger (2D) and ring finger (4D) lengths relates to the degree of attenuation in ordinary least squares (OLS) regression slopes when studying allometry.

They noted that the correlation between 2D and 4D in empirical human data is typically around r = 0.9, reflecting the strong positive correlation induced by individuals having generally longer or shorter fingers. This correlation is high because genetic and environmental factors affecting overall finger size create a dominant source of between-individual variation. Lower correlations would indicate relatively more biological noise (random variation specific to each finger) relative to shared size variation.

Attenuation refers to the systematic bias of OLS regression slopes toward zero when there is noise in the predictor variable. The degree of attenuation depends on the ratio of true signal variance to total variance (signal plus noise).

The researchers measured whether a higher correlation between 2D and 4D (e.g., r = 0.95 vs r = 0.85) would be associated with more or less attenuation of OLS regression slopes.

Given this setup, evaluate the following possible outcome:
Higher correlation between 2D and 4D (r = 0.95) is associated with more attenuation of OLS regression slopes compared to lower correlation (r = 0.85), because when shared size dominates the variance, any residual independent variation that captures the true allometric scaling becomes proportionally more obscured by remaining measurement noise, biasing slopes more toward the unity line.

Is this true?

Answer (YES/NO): NO